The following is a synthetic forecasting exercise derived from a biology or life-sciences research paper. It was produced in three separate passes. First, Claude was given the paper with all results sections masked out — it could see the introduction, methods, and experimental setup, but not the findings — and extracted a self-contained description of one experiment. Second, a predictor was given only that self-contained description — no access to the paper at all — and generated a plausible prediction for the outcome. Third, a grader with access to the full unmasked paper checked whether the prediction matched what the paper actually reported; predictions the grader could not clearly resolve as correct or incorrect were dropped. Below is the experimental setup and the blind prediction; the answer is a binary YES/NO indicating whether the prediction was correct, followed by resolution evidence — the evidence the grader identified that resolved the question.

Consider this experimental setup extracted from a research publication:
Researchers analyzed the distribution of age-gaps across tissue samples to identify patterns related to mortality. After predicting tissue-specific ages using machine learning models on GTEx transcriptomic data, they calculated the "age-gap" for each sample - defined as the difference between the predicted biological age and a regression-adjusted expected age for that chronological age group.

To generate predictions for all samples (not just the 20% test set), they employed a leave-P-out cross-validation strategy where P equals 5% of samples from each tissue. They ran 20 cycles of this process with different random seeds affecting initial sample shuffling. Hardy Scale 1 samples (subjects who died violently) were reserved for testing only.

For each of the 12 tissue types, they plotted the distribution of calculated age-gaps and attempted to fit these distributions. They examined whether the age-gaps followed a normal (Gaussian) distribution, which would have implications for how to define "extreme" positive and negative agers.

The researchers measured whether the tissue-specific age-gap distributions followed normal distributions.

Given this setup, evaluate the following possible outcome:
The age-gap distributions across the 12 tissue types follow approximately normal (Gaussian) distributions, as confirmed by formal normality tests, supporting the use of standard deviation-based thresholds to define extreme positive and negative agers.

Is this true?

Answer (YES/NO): NO